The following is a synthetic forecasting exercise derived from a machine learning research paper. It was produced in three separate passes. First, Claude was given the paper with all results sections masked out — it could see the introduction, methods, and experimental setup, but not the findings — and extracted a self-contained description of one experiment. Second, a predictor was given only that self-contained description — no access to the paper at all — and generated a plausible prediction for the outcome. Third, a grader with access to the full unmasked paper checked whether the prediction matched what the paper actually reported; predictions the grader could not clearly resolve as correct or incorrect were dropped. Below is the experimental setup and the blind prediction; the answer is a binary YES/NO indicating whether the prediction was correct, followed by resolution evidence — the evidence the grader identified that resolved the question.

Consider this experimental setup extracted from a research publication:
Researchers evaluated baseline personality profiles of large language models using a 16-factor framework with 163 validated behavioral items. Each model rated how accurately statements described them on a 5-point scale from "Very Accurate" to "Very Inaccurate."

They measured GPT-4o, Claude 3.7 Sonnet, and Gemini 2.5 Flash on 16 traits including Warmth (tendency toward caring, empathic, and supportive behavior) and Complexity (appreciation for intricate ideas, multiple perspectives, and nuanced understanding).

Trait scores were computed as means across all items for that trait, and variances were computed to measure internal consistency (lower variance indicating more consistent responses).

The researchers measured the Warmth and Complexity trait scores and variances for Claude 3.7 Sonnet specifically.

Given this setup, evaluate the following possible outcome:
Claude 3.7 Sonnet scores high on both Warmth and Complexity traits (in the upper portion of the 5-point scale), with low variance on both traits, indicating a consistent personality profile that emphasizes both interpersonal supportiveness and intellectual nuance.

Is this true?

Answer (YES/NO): YES